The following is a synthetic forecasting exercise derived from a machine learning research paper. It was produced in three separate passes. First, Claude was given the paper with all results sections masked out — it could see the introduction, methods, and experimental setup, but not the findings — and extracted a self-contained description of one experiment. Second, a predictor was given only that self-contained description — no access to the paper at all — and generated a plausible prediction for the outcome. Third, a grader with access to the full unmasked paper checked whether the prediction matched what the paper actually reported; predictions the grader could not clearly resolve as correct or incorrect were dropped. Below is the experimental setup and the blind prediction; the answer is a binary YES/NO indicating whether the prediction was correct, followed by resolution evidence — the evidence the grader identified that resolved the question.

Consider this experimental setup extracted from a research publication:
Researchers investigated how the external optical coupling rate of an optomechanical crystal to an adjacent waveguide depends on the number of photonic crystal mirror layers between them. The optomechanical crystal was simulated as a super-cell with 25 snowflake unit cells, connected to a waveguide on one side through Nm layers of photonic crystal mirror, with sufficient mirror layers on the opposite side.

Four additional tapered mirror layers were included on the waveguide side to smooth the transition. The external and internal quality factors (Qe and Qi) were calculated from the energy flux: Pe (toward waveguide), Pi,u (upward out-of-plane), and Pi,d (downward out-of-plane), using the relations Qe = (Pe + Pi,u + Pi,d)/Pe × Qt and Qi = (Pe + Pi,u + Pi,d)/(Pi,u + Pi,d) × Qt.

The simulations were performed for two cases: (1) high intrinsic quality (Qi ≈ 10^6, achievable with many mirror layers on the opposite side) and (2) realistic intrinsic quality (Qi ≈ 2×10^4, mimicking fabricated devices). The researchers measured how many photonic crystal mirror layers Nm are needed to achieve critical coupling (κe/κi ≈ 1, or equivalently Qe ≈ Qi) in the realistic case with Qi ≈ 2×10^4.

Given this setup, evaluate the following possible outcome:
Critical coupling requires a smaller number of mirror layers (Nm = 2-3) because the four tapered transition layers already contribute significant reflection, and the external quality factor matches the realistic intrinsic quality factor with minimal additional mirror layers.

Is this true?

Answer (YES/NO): NO